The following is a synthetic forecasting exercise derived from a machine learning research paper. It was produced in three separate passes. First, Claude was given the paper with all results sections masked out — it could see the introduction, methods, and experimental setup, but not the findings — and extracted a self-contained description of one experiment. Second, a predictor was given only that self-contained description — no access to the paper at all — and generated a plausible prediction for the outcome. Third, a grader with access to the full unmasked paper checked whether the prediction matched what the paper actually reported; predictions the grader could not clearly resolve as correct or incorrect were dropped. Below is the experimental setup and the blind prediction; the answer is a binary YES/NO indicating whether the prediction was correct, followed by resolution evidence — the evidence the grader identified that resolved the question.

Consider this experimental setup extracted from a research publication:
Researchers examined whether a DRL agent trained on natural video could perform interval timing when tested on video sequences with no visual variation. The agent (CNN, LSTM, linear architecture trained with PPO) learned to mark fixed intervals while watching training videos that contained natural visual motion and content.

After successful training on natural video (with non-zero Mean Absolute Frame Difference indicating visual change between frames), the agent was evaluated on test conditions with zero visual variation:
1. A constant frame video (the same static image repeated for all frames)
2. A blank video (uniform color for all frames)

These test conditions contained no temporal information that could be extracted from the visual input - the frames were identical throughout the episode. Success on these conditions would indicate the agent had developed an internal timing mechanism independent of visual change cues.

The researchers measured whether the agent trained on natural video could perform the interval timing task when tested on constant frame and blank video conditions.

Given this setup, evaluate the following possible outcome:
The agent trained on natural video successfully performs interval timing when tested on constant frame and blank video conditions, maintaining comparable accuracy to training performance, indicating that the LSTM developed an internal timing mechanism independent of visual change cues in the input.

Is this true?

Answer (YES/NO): YES